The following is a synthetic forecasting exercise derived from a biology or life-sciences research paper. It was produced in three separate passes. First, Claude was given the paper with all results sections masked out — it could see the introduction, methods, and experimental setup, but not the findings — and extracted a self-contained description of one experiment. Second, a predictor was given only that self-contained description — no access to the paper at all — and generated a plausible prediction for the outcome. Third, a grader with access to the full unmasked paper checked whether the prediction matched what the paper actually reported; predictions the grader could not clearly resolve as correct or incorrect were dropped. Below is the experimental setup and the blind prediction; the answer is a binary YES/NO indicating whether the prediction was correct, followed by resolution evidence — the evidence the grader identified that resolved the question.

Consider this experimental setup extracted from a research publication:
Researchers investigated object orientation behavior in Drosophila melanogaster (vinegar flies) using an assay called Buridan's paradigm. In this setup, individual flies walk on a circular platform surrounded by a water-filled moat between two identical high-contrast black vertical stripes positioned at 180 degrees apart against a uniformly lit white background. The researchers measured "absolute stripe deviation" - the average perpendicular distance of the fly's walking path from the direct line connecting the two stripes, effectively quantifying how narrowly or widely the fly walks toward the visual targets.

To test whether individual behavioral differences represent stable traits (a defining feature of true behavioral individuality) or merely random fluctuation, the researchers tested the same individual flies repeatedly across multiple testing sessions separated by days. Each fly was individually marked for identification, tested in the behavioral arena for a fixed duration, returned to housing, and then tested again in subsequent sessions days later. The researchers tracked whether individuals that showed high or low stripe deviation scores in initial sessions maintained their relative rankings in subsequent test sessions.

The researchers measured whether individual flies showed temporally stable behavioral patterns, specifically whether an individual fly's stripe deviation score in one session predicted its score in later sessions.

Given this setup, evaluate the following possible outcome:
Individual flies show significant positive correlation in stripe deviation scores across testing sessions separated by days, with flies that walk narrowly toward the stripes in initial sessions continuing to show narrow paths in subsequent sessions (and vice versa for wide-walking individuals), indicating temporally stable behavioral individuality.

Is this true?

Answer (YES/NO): YES